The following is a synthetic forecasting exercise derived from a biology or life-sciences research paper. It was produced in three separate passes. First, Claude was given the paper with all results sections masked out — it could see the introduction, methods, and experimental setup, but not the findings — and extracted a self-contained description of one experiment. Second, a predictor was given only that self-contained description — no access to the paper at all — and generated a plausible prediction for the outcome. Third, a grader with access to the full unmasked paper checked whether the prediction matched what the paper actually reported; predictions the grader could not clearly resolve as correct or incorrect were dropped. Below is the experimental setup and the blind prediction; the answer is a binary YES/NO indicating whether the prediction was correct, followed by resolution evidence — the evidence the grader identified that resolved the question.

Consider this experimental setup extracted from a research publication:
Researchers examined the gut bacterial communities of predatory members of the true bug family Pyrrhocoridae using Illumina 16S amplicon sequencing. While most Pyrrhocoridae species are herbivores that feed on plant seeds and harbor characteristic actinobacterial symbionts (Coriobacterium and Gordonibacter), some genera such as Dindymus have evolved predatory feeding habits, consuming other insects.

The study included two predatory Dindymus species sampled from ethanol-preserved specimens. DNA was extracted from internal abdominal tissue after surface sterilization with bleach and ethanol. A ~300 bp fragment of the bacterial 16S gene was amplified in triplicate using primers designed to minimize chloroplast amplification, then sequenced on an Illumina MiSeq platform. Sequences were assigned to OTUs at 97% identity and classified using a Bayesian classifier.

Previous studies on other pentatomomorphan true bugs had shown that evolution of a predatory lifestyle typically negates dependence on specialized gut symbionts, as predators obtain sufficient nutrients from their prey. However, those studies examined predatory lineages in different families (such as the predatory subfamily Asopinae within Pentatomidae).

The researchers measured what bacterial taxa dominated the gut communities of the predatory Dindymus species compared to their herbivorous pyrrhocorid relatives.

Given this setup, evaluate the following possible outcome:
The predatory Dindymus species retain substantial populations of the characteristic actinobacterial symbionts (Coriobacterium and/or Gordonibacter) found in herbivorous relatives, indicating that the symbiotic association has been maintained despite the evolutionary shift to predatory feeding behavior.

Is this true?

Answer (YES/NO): NO